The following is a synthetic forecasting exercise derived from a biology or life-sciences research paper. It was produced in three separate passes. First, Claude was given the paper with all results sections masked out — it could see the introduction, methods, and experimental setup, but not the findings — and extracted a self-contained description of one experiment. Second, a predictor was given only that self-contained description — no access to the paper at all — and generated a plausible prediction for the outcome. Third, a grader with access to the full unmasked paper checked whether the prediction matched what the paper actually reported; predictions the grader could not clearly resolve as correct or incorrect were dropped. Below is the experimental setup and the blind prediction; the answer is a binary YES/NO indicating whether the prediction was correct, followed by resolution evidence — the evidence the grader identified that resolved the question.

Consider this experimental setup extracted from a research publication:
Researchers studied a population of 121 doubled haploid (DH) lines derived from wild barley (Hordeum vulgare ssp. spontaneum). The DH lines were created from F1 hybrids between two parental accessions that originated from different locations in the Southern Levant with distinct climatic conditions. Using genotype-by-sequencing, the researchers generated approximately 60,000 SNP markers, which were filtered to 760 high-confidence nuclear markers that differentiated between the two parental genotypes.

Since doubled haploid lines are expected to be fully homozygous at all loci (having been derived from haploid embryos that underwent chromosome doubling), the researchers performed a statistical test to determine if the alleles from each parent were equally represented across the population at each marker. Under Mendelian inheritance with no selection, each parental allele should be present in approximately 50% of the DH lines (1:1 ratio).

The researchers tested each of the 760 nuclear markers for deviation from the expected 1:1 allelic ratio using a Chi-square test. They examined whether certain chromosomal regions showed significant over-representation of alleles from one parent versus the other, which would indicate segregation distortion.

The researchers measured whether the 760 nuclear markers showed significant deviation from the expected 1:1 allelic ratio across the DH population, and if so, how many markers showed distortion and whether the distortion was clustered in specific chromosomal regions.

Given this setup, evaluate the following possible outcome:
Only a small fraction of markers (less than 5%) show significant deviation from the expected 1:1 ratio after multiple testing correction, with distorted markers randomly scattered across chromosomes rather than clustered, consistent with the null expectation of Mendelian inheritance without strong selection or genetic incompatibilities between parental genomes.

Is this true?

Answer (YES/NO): NO